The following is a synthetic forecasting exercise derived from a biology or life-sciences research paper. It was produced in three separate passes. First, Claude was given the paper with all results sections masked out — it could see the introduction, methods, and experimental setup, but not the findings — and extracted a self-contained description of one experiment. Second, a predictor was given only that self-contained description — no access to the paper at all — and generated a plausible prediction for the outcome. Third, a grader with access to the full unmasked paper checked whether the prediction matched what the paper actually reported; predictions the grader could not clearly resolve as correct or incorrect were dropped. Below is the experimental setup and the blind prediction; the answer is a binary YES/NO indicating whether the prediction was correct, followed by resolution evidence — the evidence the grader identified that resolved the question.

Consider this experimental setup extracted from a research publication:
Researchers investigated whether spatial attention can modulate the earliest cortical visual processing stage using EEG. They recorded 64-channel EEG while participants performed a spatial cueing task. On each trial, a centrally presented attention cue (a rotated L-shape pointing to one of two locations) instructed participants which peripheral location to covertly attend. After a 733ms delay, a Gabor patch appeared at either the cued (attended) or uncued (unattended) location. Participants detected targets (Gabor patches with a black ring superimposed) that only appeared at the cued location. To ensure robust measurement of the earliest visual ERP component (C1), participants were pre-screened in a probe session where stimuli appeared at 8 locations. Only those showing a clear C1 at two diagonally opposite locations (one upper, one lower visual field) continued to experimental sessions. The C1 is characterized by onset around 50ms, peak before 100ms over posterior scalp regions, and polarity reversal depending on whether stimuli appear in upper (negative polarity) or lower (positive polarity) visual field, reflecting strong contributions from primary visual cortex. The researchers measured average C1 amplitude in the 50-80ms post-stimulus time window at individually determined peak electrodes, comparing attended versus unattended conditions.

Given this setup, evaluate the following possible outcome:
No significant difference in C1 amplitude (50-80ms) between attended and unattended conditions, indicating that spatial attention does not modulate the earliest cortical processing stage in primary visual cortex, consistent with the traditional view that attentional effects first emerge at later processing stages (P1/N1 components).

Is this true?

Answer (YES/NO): YES